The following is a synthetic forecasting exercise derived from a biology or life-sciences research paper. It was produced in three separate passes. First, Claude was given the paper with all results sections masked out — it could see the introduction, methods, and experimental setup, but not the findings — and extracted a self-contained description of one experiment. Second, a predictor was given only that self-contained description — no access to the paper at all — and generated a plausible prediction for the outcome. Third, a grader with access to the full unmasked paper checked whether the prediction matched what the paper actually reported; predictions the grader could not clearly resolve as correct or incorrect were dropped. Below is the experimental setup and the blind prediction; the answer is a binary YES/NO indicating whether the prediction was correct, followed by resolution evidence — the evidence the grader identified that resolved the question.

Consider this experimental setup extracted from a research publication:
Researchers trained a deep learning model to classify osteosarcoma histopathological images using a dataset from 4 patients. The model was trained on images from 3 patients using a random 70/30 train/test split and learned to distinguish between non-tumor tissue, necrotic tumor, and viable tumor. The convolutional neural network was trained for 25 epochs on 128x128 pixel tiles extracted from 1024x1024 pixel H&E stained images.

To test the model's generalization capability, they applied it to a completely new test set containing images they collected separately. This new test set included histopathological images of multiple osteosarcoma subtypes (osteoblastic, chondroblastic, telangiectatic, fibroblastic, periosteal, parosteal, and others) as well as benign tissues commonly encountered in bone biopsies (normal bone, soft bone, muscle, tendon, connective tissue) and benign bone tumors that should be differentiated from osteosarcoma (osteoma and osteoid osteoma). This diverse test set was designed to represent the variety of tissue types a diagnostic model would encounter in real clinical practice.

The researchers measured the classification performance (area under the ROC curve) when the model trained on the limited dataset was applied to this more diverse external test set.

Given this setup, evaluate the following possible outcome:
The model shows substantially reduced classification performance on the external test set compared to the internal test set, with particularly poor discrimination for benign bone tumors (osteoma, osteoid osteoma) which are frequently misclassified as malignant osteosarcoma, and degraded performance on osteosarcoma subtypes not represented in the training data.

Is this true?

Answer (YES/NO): NO